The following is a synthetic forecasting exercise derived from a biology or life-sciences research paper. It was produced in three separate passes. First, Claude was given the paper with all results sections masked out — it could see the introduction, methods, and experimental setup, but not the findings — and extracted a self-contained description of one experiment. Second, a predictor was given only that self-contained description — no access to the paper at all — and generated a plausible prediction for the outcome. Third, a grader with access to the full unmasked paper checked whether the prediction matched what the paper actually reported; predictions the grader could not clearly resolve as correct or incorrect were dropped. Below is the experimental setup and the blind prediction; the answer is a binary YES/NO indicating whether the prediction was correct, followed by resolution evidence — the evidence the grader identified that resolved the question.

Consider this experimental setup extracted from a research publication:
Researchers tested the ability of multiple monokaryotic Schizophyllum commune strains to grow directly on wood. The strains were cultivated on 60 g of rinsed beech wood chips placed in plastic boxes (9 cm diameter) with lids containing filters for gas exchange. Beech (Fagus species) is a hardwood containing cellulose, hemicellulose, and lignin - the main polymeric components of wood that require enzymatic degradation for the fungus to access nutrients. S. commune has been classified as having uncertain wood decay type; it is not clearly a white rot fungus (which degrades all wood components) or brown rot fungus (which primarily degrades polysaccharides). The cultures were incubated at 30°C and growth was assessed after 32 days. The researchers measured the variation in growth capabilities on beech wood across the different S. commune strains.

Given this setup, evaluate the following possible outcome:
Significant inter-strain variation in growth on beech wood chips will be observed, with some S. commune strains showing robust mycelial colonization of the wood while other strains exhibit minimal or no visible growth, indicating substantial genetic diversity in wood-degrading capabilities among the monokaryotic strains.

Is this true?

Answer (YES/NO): YES